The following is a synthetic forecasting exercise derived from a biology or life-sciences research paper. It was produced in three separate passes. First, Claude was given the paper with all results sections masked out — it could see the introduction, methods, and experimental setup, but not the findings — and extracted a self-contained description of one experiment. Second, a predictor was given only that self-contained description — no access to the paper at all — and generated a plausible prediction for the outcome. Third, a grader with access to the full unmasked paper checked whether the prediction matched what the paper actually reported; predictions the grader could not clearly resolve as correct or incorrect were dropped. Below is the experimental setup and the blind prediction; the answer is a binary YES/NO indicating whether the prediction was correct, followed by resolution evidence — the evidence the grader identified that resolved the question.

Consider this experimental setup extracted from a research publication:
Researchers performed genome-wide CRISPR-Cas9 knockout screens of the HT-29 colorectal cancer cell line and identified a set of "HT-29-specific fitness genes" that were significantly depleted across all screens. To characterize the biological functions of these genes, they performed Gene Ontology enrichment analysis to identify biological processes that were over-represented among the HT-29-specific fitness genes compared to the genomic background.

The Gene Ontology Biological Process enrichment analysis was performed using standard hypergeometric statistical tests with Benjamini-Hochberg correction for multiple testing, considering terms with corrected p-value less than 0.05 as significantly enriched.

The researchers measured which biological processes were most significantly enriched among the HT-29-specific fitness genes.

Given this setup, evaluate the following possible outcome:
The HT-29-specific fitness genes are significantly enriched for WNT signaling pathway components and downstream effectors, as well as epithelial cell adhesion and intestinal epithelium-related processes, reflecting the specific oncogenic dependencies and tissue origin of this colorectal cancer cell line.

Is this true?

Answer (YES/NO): NO